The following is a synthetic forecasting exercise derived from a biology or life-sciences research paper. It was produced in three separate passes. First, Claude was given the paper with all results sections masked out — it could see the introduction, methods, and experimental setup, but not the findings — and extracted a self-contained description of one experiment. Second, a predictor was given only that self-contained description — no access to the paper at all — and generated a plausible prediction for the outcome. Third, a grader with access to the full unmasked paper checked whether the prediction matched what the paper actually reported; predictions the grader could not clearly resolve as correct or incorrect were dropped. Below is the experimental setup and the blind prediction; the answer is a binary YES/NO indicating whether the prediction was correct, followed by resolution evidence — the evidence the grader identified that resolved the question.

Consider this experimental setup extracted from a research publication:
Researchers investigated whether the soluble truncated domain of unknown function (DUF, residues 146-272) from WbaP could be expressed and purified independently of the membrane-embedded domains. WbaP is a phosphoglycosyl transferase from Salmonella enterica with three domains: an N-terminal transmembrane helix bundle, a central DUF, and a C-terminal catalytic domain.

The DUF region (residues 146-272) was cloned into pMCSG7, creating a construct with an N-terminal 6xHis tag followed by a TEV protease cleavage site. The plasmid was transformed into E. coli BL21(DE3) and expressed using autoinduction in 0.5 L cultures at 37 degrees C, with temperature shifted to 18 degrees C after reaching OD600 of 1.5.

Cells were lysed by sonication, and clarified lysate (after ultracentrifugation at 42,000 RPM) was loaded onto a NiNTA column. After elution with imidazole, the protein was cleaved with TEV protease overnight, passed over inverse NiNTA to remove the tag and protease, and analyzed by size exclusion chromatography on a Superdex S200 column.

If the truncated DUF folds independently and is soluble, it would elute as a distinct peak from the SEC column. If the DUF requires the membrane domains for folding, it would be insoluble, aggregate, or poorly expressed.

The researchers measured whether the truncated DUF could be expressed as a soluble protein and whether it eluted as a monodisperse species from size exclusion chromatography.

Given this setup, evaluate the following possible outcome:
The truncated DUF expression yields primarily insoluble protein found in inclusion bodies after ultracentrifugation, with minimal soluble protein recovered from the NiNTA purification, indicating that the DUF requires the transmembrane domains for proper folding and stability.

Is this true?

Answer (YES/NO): NO